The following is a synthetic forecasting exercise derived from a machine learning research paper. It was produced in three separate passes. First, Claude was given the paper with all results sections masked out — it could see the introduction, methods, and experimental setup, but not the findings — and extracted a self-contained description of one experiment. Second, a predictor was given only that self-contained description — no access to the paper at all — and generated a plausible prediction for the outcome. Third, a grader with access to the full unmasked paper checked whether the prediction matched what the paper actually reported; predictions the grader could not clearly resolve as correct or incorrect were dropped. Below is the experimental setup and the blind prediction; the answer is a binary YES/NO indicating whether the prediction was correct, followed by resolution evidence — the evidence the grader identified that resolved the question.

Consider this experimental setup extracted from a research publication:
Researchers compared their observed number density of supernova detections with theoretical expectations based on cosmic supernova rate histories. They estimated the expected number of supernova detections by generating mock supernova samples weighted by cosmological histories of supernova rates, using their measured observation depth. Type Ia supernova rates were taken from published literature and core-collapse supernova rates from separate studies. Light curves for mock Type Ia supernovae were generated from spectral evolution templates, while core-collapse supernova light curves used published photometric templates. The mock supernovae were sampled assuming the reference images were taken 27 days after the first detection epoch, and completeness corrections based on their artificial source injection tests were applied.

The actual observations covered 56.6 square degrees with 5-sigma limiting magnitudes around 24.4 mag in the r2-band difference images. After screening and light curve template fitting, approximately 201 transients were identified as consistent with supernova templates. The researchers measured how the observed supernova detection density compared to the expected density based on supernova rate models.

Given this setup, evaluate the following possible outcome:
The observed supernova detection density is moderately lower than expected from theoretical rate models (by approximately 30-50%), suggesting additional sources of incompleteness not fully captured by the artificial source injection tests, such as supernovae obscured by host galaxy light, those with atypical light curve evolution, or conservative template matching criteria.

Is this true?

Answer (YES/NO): NO